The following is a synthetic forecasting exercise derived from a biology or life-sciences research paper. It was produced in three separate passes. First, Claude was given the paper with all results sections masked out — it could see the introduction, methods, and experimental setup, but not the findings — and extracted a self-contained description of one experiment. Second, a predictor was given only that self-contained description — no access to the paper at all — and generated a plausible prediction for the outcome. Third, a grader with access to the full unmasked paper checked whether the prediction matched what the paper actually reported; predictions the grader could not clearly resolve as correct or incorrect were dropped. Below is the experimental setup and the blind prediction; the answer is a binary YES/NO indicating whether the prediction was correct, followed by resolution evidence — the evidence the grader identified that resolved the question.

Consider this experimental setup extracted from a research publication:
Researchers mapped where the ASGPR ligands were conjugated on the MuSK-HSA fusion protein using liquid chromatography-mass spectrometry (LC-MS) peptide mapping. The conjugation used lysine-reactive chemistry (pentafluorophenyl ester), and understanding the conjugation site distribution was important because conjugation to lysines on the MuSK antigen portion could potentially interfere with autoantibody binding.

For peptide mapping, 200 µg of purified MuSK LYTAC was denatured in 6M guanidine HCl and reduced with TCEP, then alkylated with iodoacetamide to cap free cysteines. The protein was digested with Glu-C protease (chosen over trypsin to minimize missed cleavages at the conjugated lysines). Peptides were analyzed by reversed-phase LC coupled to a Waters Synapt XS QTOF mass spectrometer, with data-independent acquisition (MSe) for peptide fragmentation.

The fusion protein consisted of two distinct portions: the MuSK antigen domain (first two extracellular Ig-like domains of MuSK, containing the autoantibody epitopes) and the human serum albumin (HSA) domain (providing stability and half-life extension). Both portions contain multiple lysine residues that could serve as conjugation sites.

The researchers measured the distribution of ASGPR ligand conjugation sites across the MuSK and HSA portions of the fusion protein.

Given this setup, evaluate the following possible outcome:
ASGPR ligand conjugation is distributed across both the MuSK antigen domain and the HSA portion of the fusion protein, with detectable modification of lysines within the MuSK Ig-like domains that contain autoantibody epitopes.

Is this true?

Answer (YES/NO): YES